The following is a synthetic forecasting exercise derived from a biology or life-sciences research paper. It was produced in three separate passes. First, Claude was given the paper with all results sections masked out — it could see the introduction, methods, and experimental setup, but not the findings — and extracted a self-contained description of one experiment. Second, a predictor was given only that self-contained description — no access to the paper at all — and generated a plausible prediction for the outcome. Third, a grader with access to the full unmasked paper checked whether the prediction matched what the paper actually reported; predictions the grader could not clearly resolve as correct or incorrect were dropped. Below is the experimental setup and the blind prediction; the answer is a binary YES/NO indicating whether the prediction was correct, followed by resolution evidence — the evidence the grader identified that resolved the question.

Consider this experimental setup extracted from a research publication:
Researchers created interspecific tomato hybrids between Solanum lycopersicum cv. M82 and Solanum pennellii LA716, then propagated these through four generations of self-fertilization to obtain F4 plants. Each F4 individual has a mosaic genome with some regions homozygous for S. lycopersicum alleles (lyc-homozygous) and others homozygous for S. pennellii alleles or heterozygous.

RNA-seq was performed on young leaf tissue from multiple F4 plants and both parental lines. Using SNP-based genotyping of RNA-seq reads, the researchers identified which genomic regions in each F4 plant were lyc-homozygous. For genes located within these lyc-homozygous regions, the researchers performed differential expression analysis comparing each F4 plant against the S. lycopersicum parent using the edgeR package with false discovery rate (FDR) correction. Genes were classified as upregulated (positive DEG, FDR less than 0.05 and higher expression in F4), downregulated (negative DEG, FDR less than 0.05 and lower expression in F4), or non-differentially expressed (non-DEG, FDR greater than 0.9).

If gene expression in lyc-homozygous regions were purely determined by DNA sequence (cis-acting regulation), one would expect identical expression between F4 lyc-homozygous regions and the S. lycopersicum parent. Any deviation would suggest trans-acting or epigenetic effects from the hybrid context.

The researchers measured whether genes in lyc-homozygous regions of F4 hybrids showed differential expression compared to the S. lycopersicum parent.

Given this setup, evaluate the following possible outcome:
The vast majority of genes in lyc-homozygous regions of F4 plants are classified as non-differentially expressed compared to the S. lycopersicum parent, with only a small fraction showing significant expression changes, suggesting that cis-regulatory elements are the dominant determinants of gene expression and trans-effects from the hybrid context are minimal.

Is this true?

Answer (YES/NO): NO